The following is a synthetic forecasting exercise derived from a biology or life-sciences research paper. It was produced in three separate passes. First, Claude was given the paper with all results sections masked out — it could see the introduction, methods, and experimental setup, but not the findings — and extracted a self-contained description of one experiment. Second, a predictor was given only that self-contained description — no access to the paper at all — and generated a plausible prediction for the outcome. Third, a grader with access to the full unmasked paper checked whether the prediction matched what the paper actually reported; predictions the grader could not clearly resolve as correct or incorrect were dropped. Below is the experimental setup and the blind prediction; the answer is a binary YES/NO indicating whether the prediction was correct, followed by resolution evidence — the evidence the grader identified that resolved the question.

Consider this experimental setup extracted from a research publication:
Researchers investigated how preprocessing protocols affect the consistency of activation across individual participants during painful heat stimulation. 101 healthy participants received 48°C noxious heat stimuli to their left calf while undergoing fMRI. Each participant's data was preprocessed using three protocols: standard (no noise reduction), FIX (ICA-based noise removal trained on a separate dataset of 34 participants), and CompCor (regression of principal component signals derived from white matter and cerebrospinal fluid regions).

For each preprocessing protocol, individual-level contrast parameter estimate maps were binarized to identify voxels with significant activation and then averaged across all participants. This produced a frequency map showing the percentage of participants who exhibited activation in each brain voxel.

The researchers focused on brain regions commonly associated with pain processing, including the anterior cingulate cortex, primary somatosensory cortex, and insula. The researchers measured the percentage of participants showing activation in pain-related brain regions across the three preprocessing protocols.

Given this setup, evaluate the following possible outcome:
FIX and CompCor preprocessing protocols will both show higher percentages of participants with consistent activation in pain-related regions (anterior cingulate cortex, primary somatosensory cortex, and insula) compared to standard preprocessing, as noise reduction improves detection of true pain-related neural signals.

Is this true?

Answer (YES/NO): NO